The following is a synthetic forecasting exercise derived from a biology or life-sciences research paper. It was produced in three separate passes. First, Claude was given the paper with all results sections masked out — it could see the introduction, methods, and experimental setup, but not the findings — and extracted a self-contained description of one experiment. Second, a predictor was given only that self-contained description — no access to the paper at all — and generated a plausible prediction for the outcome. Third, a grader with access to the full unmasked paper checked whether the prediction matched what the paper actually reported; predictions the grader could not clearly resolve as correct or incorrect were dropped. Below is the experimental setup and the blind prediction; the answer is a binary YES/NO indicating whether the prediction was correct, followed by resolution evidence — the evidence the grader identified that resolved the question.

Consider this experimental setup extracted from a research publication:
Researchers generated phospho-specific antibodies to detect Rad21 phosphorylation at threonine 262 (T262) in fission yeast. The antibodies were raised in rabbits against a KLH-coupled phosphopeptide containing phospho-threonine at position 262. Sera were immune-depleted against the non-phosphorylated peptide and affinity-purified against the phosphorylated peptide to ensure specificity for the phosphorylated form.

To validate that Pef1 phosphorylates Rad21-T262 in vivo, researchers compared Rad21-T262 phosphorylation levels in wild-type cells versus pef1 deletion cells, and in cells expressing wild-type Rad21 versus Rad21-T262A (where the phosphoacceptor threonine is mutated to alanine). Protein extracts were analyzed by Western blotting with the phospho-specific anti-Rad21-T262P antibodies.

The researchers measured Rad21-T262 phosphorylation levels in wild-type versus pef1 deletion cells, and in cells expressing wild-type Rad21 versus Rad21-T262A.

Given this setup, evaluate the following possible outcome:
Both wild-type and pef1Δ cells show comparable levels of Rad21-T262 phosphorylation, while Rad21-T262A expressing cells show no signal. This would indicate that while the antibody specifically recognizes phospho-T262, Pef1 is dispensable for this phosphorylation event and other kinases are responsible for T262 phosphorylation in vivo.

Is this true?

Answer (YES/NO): NO